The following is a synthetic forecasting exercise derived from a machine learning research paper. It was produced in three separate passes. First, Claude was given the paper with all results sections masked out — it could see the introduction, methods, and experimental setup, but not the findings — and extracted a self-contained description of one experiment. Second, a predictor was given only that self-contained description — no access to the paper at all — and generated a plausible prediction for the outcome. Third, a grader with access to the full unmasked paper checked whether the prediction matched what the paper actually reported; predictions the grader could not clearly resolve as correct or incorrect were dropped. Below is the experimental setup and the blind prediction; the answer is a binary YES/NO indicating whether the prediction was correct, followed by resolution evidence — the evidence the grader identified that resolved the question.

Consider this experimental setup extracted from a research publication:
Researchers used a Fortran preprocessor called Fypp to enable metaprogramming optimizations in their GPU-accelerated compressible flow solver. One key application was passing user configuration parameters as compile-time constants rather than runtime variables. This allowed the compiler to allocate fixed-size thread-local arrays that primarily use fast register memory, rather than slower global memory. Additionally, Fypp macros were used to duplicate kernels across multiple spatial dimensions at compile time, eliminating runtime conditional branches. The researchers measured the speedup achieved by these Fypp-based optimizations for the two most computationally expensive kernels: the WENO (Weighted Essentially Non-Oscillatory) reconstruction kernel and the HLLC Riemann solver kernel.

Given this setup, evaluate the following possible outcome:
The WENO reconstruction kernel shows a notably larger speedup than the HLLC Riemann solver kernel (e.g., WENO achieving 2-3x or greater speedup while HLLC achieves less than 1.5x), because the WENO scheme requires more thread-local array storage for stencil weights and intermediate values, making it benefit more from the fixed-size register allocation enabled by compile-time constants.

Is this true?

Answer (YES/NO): NO